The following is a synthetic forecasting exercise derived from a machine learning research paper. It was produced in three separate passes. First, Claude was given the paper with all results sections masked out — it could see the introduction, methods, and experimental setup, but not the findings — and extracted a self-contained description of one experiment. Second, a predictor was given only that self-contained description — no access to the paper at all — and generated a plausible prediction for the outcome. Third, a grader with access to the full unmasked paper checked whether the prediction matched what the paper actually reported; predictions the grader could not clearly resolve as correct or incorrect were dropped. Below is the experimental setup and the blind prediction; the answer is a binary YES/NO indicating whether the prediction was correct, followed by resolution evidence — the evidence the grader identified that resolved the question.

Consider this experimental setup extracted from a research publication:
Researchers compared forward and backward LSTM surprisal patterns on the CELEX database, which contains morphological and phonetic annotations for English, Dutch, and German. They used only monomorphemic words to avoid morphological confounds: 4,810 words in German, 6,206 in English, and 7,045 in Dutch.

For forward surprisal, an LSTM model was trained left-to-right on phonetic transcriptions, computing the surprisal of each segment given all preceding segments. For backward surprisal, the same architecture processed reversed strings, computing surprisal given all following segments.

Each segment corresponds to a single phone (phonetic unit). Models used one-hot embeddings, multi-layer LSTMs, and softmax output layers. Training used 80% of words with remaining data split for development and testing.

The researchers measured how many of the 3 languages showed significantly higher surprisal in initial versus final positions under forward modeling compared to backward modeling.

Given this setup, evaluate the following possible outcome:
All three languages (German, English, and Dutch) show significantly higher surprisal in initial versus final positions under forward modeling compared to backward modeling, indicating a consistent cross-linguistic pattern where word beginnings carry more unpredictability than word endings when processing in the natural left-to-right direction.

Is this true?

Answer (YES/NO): YES